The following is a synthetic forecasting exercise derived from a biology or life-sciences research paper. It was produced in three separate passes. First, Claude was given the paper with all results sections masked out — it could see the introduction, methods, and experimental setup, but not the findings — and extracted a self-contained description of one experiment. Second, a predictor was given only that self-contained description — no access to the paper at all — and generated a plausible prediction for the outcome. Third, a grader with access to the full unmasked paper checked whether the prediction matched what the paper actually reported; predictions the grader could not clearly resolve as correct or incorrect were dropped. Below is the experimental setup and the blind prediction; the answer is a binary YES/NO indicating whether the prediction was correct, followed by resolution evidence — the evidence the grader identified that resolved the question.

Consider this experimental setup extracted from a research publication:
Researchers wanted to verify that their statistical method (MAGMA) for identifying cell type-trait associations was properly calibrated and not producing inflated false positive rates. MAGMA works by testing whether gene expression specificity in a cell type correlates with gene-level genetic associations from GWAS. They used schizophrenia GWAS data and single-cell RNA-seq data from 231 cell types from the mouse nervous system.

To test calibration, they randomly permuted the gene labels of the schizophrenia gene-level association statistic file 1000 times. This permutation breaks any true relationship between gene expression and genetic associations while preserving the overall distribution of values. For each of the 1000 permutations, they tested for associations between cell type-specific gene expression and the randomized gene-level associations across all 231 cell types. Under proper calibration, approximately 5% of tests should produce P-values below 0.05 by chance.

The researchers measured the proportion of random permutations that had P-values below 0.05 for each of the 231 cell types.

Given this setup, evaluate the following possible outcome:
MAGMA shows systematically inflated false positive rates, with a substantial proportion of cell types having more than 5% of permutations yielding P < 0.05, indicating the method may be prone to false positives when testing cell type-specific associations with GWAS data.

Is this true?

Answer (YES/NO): NO